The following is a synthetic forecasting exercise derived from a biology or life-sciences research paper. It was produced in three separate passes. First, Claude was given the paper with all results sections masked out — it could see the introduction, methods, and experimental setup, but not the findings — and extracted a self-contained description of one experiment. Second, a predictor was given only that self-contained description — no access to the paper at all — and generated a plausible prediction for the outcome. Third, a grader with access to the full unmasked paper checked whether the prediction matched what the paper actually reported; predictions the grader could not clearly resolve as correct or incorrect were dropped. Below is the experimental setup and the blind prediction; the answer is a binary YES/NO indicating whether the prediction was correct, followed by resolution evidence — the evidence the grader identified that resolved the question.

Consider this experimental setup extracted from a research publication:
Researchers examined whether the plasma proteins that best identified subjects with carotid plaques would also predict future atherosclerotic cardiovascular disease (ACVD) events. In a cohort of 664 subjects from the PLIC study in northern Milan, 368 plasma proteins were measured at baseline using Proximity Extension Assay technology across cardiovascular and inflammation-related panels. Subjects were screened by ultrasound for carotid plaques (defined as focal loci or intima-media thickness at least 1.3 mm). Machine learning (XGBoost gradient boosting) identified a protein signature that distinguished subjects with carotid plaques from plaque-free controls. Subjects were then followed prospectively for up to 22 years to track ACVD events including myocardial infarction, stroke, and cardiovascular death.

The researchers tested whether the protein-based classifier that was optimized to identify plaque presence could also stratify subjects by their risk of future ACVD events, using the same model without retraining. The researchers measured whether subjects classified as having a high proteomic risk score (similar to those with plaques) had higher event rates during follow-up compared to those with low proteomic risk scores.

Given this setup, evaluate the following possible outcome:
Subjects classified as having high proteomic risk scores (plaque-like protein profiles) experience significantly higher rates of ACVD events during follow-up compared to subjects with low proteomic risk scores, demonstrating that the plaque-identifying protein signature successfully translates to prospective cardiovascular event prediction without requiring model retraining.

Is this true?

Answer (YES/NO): YES